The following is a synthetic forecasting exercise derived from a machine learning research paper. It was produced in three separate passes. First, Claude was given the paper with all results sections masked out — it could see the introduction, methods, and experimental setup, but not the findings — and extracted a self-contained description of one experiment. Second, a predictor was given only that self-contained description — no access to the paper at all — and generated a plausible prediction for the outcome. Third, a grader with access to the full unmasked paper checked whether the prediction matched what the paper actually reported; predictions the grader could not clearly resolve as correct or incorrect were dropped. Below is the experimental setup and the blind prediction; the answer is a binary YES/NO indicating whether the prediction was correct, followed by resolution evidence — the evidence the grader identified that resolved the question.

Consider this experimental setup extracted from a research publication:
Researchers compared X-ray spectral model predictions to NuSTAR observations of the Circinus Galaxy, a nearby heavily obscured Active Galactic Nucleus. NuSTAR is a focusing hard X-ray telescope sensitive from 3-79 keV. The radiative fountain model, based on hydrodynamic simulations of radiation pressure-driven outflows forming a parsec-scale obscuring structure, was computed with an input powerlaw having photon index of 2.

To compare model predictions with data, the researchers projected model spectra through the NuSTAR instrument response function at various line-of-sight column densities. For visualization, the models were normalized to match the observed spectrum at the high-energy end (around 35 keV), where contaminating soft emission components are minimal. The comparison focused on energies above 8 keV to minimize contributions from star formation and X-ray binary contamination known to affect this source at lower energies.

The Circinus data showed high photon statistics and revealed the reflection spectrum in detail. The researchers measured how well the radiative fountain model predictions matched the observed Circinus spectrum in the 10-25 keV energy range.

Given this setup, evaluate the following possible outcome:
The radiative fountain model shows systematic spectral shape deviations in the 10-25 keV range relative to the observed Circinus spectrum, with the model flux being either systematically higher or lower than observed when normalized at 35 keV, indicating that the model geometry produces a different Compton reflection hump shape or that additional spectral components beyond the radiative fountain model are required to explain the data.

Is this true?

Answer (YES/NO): YES